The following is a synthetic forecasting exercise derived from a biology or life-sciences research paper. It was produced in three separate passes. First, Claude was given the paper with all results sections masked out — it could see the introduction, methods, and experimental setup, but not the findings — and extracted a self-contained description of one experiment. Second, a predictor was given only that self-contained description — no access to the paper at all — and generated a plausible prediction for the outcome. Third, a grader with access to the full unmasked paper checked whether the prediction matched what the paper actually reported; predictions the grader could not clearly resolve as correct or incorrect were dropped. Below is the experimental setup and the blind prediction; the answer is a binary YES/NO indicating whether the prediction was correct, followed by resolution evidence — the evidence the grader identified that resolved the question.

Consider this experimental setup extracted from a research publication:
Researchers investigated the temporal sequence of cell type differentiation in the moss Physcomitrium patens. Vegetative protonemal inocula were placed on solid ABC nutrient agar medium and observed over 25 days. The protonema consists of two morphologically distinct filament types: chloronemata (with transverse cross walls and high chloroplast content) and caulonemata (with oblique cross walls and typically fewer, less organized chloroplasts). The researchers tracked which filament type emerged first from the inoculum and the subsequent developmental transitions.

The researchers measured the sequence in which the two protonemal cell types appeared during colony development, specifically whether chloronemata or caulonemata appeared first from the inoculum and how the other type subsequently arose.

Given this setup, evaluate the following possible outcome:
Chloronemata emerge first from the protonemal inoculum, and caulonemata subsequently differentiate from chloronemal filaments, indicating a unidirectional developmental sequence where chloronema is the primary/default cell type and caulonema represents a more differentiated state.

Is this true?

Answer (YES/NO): YES